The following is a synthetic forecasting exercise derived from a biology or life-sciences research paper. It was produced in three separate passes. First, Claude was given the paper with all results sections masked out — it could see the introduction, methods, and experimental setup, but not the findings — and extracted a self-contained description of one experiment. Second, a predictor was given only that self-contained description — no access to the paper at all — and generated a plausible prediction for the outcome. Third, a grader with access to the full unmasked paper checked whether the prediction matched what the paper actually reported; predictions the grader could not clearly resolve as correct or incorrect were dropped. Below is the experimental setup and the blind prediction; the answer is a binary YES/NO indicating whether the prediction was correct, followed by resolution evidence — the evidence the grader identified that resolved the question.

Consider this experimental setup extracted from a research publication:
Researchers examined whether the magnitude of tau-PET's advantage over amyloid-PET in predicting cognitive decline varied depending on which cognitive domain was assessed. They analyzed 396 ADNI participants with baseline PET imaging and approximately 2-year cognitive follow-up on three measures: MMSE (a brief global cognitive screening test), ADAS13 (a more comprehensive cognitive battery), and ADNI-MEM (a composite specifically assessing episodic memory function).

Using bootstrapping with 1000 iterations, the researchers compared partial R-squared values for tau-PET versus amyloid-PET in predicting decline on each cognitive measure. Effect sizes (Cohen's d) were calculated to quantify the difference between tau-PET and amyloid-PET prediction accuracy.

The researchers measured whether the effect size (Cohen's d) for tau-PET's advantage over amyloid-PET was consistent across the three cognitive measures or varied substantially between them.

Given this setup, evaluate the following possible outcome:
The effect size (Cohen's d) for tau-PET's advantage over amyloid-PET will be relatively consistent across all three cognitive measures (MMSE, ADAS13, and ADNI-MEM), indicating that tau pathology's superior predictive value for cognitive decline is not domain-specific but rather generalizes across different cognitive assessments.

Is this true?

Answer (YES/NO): NO